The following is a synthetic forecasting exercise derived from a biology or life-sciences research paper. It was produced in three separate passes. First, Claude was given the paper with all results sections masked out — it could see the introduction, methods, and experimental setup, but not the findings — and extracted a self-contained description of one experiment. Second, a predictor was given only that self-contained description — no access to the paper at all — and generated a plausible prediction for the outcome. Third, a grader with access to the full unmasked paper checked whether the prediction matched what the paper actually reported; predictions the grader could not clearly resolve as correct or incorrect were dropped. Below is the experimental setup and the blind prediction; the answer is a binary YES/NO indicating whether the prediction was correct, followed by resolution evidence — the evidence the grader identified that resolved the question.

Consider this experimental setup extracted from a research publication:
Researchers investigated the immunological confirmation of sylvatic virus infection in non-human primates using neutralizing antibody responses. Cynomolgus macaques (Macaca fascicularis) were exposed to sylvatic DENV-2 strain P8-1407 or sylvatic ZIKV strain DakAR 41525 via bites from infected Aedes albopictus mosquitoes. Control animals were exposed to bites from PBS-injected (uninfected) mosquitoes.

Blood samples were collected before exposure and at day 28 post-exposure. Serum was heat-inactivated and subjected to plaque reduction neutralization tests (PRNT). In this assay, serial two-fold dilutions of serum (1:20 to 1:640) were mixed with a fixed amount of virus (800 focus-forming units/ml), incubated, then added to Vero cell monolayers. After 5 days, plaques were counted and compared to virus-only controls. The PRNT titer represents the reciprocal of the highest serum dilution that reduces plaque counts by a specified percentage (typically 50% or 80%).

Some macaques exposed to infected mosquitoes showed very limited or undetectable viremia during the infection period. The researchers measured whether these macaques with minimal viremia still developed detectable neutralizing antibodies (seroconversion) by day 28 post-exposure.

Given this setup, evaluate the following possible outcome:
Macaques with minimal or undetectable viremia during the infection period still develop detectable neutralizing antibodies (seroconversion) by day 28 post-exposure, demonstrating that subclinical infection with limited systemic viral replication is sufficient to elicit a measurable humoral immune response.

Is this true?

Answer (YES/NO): YES